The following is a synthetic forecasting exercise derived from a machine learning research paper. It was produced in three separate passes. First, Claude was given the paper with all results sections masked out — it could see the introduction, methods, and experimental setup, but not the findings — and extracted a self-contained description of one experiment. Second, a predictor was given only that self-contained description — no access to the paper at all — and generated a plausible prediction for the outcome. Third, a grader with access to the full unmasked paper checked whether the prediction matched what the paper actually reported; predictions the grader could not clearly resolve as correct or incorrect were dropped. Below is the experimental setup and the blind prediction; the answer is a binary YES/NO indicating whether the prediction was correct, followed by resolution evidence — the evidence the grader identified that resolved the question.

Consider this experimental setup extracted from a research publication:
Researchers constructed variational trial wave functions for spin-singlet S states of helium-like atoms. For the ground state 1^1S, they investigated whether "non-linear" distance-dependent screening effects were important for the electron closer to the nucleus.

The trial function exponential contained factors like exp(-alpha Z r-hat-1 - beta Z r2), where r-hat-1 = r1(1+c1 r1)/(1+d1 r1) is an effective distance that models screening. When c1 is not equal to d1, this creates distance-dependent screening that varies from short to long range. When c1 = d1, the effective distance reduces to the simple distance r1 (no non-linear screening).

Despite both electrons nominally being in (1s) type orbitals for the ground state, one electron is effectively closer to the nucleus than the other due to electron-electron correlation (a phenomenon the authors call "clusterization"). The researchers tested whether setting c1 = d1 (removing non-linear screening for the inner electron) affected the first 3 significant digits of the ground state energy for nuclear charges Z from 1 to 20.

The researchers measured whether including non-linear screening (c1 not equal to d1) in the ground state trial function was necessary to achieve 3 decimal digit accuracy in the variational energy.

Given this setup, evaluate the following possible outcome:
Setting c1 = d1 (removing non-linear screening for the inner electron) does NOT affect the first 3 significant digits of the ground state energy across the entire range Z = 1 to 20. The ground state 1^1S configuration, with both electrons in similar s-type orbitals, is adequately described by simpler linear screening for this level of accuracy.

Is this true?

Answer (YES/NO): YES